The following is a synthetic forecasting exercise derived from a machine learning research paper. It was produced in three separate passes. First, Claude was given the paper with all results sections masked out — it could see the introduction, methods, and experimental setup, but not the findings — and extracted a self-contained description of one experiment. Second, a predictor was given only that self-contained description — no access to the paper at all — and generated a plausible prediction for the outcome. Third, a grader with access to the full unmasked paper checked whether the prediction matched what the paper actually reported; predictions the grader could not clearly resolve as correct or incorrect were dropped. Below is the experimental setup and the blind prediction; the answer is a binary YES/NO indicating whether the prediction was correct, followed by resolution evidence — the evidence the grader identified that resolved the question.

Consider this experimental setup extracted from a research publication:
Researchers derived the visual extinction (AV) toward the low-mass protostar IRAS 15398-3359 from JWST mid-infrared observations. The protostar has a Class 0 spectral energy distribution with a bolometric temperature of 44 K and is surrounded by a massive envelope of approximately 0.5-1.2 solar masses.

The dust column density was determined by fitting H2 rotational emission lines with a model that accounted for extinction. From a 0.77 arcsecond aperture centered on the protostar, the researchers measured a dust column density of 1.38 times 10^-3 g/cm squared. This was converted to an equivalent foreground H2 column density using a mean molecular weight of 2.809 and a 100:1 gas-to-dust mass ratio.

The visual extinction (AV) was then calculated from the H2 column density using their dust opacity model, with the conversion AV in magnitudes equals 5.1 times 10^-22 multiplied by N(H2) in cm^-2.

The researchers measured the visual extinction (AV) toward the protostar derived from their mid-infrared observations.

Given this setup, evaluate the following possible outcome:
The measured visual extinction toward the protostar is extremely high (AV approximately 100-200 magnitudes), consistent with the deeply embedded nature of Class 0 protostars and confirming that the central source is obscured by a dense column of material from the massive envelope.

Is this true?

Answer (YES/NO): NO